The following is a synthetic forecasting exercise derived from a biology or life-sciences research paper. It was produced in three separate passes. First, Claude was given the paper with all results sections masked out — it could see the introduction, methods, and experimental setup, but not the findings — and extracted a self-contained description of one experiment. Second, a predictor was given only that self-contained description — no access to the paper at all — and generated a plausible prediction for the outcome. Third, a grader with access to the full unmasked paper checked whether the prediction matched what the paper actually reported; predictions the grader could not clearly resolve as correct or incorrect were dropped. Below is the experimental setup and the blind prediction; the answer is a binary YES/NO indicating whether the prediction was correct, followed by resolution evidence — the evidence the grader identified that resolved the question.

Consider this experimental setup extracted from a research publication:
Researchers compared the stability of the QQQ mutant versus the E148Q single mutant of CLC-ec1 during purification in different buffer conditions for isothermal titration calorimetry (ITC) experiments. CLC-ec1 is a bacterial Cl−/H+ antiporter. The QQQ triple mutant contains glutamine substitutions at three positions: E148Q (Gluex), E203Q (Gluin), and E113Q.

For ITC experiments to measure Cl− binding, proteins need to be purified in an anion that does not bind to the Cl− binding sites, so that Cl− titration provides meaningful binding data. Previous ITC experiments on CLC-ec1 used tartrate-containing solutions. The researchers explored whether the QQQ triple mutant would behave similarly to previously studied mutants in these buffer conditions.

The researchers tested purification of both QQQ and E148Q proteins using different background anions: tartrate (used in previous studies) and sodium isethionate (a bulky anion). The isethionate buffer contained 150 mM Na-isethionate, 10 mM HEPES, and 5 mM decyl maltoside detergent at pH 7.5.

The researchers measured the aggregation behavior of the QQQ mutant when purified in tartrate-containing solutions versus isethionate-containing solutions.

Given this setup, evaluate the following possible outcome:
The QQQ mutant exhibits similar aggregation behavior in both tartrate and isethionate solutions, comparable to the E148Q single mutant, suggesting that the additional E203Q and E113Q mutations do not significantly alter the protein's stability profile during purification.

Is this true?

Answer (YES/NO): NO